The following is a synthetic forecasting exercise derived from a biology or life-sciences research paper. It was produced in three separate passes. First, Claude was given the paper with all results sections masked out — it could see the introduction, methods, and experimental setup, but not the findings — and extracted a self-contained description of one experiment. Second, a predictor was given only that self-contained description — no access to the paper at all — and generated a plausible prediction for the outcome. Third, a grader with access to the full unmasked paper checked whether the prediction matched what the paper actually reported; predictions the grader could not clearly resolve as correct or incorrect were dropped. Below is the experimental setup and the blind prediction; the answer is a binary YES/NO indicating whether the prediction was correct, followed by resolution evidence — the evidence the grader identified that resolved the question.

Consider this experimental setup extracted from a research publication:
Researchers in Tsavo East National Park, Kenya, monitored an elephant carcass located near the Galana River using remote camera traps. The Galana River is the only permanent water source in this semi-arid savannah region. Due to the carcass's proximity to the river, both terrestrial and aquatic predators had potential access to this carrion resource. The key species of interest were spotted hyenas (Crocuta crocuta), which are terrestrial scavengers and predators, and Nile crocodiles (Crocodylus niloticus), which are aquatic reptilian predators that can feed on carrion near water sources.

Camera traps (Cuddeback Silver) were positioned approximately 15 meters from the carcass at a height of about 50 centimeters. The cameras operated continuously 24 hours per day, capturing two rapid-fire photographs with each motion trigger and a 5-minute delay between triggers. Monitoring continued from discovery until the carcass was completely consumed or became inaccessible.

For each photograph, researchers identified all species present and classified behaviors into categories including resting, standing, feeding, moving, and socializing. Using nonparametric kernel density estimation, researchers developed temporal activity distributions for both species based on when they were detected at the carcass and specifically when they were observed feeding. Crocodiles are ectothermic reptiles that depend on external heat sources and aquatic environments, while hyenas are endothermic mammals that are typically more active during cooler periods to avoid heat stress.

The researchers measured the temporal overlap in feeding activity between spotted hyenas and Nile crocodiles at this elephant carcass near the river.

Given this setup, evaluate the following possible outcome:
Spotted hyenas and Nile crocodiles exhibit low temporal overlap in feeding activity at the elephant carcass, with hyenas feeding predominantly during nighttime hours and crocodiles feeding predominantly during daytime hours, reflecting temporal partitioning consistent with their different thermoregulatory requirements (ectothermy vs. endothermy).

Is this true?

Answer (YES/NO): NO